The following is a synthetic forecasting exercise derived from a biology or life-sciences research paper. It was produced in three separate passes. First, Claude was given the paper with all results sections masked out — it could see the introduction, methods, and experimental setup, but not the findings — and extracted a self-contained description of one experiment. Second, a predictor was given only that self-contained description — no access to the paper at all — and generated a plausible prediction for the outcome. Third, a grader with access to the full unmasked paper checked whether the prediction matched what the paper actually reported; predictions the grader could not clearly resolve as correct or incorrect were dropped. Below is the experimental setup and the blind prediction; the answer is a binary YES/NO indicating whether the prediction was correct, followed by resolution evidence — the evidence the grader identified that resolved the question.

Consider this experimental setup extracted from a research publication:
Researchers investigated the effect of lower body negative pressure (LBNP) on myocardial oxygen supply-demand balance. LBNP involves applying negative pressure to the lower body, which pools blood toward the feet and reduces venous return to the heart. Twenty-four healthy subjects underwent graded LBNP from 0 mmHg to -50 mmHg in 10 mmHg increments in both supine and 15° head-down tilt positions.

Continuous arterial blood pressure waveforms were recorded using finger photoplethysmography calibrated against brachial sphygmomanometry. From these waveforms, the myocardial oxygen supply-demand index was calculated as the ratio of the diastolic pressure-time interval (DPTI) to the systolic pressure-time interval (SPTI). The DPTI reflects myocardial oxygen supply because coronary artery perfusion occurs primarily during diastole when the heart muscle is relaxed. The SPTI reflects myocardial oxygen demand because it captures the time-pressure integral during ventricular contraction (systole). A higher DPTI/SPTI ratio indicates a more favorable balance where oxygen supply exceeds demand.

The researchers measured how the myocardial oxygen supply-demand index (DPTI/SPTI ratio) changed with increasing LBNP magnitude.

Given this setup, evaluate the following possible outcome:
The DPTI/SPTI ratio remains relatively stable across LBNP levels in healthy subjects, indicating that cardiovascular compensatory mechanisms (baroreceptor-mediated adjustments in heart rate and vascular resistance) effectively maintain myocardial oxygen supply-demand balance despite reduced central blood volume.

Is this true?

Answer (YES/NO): NO